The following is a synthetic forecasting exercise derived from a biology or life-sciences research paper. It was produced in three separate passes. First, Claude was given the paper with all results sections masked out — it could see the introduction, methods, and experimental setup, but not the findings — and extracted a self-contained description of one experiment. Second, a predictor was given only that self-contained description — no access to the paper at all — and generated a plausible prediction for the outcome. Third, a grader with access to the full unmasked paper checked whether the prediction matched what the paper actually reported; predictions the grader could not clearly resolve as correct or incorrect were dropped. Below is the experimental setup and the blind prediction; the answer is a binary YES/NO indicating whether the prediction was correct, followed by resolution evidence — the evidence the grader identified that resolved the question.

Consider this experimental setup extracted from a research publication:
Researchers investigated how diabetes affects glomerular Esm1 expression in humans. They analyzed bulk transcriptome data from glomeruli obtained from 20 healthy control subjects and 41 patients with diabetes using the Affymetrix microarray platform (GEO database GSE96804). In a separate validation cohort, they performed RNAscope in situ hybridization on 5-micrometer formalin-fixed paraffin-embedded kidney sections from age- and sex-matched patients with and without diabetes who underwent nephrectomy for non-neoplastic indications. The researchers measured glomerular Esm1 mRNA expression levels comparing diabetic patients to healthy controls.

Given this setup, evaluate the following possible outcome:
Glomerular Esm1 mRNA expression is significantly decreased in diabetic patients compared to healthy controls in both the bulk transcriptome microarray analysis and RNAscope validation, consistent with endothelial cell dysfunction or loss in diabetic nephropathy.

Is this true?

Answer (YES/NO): YES